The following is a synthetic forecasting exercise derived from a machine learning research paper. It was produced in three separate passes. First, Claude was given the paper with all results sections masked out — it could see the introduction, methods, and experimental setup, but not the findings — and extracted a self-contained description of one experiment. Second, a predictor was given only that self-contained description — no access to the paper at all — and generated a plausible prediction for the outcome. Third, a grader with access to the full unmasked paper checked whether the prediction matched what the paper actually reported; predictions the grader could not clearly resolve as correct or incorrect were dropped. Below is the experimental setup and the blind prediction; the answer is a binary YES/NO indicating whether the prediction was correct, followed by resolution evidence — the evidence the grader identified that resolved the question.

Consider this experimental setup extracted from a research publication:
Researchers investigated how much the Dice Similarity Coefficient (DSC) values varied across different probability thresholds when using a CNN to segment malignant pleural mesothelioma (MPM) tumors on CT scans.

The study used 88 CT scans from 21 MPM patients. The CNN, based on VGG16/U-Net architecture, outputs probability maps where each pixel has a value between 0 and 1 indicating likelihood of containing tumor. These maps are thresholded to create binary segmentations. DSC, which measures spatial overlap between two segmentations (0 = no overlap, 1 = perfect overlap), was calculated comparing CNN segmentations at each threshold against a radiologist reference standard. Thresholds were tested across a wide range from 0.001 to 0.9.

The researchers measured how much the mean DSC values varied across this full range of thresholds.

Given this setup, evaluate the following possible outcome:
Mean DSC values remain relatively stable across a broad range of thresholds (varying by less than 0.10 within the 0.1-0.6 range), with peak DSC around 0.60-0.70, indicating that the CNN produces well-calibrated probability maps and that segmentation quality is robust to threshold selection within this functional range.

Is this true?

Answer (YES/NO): NO